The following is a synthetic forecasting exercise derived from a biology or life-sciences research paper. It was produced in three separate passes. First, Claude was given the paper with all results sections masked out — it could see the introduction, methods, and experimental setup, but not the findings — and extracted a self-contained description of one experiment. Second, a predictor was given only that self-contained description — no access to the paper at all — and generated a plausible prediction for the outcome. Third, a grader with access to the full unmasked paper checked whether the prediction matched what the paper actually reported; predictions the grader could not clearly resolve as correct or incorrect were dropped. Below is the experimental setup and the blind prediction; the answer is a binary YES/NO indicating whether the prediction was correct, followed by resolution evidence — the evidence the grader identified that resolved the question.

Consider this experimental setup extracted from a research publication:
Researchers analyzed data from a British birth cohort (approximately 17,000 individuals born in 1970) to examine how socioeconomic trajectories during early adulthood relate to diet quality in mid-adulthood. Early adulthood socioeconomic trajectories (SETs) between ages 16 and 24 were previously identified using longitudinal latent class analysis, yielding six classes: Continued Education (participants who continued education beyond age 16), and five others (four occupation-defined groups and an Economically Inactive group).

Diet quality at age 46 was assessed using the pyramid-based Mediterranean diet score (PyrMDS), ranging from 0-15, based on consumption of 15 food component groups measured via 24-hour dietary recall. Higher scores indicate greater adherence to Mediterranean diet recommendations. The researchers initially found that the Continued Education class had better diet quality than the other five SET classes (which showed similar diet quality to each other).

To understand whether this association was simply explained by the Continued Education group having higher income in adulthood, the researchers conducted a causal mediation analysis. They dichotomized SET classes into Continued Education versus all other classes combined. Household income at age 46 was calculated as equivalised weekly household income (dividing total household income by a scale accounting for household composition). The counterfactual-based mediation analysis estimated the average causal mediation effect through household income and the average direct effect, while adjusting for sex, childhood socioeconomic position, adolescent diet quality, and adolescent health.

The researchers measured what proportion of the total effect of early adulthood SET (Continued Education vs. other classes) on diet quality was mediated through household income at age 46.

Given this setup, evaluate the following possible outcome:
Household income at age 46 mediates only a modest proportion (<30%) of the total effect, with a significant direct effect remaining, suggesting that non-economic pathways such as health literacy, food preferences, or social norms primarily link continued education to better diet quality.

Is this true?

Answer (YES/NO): NO